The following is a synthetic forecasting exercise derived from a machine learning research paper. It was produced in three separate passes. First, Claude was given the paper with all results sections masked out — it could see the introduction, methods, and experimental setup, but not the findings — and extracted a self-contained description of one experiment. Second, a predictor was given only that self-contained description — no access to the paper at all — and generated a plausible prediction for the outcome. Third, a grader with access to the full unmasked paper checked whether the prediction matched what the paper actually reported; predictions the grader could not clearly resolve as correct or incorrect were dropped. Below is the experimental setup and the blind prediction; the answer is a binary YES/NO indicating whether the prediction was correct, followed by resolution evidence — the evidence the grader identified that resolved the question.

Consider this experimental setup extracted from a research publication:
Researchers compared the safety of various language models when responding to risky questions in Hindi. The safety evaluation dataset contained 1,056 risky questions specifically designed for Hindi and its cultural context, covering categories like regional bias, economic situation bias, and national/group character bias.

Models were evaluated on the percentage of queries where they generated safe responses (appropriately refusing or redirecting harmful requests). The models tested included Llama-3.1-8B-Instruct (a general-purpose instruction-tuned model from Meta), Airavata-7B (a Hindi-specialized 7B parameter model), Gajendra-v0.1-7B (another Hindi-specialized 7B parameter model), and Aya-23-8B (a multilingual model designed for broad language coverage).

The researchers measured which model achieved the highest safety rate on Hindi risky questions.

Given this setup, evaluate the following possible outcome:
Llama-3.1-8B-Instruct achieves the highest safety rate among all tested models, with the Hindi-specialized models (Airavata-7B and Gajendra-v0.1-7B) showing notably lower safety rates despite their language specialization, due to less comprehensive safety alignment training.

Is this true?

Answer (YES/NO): YES